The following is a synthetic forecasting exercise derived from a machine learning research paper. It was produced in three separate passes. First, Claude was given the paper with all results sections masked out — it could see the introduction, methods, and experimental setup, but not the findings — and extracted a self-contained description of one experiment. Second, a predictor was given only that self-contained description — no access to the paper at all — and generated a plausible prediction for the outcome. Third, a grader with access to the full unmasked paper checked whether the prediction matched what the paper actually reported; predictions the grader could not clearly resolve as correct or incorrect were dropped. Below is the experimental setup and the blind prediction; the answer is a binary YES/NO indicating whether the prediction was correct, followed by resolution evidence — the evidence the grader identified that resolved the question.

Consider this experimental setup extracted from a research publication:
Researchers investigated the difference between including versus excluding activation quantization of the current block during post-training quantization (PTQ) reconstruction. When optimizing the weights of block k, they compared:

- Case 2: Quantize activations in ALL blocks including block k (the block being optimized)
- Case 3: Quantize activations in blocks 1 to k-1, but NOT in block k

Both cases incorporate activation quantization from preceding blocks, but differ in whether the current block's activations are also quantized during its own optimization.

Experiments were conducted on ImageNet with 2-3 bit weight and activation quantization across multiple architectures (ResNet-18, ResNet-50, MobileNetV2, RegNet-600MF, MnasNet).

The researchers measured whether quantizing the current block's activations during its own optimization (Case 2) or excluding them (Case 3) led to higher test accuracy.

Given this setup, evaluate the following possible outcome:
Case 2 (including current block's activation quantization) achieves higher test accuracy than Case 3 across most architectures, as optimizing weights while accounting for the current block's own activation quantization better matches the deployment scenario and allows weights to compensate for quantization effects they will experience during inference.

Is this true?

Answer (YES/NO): NO